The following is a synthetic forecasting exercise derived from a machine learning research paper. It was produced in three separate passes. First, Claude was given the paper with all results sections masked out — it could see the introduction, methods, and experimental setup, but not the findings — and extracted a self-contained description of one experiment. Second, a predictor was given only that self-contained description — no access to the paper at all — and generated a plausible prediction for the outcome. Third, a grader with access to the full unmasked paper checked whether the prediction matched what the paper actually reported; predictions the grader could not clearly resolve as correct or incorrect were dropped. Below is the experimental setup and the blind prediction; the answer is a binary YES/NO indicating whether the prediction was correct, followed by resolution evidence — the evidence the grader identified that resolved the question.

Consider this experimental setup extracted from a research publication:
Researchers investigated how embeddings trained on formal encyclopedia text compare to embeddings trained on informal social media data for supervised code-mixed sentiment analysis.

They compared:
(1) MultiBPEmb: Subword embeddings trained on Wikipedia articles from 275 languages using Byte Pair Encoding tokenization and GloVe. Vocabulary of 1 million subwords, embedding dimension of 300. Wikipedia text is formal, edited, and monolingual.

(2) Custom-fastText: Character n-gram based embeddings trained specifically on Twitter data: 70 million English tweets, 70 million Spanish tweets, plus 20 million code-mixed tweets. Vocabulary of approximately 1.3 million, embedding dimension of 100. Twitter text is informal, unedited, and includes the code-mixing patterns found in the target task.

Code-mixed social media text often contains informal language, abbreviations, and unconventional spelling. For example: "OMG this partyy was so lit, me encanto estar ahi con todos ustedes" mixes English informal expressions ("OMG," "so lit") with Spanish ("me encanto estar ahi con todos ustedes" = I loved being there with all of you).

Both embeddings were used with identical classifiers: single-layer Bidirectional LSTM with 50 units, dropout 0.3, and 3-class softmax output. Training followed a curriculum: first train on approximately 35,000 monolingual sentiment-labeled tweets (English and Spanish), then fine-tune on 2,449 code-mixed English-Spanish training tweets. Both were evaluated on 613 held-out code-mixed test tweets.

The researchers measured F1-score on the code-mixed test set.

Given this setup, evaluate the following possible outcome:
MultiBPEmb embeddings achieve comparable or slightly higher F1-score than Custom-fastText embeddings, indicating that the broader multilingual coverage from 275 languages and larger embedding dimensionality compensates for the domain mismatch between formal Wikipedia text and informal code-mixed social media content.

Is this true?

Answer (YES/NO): NO